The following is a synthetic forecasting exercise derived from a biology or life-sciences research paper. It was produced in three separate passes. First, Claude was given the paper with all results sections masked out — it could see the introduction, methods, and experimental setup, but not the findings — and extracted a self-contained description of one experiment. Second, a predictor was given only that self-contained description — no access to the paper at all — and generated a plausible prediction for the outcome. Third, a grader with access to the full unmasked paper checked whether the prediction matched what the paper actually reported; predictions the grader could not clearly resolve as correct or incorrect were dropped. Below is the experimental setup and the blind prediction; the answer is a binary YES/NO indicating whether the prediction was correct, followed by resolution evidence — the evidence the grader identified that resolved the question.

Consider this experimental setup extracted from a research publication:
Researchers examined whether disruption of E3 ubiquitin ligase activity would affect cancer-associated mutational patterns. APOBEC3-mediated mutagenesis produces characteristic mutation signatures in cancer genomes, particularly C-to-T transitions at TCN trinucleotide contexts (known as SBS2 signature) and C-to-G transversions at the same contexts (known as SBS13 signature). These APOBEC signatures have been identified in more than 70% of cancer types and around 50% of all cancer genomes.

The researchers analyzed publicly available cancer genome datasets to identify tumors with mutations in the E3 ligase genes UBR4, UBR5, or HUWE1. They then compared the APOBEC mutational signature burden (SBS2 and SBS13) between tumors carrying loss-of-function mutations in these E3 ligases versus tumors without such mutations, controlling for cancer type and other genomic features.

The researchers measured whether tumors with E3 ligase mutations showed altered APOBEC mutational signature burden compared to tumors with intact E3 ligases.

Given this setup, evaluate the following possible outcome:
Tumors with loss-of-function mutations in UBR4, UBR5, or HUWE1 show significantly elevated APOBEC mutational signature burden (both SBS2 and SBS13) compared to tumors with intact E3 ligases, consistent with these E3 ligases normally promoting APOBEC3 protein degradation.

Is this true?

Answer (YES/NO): NO